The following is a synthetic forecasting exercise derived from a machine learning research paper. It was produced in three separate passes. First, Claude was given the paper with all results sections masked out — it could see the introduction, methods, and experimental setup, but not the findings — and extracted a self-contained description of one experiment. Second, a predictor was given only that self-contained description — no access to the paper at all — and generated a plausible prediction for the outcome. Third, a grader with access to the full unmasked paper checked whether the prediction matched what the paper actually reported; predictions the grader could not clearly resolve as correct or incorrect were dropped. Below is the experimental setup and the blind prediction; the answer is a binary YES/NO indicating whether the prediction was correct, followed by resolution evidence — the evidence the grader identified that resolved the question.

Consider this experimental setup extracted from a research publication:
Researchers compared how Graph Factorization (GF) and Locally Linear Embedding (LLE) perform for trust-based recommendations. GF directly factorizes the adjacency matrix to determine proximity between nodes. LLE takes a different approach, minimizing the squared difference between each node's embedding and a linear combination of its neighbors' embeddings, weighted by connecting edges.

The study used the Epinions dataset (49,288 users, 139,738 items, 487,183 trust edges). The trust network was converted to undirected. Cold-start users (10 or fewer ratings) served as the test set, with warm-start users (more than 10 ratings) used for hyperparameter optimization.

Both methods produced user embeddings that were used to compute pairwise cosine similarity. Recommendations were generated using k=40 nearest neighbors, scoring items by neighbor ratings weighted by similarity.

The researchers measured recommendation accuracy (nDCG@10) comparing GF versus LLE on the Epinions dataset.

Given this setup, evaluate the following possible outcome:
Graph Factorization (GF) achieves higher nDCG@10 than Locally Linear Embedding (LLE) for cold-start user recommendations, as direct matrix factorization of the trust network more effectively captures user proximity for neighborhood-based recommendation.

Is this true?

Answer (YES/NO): NO